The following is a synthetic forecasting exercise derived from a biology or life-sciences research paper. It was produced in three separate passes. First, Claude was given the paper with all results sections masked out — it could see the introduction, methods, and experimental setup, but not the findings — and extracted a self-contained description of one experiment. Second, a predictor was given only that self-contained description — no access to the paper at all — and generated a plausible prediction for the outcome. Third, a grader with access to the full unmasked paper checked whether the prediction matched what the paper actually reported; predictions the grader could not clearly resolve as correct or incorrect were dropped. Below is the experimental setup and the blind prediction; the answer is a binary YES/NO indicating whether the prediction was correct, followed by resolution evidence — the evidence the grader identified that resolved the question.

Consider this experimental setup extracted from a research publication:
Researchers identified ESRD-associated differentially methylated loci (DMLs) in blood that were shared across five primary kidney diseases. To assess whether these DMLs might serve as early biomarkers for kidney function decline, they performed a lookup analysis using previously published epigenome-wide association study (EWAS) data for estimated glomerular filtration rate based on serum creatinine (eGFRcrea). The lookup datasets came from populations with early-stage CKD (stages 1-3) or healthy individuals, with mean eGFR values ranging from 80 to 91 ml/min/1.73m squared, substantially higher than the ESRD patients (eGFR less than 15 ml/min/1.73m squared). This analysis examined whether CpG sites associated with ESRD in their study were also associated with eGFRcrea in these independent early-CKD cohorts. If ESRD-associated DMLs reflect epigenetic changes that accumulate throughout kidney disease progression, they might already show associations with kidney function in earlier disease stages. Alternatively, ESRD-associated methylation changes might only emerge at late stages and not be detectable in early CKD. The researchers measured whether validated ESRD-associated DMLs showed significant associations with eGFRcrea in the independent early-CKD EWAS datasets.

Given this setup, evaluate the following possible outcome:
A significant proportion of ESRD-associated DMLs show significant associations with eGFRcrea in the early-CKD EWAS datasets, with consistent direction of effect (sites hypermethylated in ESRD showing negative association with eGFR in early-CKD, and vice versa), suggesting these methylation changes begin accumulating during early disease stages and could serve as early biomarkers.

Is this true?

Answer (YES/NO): YES